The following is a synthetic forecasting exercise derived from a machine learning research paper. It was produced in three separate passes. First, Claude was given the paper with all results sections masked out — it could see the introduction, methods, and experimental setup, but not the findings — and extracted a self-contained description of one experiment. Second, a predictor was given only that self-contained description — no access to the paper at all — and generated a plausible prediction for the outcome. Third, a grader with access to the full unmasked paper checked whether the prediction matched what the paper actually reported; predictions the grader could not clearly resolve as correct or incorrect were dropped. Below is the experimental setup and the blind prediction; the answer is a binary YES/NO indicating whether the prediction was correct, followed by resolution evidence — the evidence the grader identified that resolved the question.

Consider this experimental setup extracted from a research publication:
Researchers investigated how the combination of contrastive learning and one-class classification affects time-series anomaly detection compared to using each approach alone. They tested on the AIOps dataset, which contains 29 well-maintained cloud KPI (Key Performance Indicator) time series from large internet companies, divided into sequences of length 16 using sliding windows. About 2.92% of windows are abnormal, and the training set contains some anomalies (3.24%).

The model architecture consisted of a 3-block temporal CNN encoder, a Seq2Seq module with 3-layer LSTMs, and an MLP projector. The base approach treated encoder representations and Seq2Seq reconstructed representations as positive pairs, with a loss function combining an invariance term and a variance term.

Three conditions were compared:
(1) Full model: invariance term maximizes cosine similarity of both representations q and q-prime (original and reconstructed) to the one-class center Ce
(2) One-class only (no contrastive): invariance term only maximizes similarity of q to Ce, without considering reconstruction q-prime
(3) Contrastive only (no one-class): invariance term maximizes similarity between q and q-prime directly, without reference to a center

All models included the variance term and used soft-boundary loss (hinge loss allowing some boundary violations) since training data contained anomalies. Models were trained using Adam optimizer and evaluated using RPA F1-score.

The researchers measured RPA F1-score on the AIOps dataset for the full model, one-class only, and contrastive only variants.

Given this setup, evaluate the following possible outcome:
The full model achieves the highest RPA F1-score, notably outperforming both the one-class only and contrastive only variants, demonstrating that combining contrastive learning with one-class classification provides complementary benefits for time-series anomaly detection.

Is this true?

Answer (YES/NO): NO